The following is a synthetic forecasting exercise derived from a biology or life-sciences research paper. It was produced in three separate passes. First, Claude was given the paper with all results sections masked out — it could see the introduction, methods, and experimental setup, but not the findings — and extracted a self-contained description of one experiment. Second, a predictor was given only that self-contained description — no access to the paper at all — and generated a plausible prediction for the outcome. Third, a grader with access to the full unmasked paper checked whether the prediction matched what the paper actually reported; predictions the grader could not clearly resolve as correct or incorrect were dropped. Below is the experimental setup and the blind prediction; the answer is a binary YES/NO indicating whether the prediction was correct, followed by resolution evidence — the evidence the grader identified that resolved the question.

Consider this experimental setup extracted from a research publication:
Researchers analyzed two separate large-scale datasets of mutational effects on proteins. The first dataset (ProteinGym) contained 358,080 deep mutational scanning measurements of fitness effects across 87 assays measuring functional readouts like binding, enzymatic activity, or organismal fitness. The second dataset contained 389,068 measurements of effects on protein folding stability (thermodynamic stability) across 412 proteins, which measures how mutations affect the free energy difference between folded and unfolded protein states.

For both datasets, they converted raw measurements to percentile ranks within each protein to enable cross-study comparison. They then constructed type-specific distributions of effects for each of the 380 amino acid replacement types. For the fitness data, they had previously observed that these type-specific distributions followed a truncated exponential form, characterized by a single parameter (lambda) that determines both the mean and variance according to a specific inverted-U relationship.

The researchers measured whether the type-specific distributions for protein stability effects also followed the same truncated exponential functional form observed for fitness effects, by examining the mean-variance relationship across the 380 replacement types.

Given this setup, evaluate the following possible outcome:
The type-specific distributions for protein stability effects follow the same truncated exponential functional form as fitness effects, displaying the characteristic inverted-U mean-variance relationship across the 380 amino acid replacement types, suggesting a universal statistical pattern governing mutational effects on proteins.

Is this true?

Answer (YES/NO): NO